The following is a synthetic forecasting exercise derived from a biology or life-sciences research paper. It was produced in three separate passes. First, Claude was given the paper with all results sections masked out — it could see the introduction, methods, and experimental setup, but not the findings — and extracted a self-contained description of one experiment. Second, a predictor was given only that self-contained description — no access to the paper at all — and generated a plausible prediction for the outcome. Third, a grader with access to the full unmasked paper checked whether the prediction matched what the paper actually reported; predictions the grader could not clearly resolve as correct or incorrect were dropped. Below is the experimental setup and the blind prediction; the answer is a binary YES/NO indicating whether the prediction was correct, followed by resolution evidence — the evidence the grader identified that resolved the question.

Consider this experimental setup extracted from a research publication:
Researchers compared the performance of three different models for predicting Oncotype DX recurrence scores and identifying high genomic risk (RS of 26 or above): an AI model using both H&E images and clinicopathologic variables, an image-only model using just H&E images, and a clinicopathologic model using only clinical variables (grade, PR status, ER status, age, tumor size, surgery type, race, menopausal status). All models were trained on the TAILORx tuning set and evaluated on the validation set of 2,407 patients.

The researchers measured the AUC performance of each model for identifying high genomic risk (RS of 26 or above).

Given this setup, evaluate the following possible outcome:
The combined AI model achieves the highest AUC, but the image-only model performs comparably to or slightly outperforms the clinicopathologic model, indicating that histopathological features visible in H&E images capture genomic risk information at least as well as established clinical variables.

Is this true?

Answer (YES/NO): NO